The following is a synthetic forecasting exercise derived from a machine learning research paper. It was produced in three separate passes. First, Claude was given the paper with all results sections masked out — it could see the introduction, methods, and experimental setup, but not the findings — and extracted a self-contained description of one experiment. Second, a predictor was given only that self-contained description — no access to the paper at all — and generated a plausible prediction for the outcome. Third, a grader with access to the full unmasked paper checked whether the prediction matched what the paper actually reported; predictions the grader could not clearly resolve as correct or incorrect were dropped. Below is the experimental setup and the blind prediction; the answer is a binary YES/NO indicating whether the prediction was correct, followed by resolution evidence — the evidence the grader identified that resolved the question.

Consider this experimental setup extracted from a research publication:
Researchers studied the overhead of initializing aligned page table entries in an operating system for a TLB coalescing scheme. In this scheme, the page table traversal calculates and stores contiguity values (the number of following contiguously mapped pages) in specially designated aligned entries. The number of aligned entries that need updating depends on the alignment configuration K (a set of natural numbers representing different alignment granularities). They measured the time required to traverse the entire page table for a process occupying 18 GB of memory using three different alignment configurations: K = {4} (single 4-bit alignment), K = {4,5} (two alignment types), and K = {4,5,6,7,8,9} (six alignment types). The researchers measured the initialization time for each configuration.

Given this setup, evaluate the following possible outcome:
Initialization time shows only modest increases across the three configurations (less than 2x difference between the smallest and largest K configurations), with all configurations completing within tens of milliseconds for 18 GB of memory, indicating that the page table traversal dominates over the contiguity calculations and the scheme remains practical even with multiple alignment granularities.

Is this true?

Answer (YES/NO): NO